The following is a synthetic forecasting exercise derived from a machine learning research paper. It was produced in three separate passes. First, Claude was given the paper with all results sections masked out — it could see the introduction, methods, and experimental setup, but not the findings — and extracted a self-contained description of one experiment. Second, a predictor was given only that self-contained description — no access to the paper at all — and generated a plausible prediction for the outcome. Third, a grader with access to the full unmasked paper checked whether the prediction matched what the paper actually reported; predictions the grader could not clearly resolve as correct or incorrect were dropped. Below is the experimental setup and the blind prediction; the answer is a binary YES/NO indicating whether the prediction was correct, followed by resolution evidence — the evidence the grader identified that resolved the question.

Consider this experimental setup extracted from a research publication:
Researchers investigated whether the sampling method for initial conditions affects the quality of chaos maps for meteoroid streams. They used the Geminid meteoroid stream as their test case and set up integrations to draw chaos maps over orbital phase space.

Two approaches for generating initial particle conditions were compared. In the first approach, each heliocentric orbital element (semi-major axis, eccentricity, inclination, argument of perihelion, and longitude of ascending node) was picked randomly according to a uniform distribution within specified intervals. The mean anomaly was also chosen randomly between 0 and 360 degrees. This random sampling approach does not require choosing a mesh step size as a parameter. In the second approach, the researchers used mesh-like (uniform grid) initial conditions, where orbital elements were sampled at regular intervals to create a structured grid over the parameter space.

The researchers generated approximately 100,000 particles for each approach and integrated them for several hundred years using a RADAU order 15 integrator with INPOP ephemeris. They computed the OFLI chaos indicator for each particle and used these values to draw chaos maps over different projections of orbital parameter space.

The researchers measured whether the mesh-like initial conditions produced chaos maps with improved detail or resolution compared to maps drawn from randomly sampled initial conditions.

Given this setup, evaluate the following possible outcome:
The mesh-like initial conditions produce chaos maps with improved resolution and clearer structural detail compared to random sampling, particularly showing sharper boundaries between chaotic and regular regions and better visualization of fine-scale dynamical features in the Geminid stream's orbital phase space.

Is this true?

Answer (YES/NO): NO